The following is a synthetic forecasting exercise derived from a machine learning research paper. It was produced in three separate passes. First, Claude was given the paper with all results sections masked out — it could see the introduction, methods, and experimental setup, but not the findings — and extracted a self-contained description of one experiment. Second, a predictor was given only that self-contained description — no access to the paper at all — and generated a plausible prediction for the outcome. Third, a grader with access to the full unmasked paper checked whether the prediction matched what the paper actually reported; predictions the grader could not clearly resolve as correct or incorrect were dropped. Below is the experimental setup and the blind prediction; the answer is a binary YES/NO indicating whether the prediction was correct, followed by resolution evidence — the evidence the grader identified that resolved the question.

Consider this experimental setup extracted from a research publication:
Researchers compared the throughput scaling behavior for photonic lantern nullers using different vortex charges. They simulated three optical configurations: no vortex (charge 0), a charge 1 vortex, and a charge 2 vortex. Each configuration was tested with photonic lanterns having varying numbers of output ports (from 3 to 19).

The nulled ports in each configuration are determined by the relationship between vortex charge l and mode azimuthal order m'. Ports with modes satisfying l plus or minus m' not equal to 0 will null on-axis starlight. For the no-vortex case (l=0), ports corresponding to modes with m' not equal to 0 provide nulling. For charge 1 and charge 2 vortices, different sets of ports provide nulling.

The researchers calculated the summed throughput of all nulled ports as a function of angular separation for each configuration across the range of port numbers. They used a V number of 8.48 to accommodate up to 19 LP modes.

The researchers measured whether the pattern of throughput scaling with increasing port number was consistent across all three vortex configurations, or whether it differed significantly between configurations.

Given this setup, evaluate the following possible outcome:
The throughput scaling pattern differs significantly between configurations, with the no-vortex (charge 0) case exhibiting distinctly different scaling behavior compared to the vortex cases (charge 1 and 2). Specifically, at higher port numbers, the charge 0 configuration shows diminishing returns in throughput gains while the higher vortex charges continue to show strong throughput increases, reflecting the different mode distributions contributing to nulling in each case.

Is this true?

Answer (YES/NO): NO